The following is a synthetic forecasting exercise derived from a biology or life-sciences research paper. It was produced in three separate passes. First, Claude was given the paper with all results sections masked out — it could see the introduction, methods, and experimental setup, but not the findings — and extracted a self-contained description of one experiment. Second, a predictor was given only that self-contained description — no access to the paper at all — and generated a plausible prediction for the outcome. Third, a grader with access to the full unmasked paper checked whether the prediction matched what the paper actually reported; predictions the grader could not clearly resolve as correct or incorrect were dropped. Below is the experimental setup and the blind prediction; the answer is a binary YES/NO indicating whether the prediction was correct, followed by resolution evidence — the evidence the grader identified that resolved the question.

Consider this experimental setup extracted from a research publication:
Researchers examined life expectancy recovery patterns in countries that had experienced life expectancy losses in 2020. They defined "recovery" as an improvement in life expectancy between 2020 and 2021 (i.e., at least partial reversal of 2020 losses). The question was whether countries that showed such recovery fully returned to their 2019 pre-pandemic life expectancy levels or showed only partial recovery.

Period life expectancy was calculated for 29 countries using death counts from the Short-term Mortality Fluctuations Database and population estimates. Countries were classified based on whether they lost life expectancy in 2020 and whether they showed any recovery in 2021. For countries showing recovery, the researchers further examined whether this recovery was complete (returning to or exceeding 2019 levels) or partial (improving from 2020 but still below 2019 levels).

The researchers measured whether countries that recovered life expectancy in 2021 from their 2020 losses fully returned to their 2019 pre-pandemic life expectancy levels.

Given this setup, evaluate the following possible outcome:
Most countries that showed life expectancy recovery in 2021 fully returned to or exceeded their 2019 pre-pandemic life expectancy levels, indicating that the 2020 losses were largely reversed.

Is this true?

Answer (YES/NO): NO